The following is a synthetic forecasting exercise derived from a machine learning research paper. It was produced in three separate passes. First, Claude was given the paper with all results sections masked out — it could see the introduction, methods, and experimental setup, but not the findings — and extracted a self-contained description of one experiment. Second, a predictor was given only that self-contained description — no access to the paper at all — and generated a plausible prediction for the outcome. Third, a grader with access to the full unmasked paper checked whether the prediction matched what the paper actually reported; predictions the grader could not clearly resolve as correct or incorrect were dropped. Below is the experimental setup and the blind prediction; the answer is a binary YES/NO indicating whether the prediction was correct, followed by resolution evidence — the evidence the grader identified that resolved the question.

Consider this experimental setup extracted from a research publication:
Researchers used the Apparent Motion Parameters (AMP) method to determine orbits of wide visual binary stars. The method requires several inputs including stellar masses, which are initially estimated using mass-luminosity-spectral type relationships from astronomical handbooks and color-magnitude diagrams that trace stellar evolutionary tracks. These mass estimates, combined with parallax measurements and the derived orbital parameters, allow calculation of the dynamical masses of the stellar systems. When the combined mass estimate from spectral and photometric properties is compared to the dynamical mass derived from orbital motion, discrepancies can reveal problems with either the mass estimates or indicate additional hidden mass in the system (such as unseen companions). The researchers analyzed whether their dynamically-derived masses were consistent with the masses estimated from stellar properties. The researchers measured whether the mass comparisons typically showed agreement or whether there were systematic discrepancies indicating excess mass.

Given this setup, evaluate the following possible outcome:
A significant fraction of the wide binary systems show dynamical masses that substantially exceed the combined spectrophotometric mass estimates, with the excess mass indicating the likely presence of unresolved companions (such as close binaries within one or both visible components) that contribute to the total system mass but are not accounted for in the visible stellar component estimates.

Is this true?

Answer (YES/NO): NO